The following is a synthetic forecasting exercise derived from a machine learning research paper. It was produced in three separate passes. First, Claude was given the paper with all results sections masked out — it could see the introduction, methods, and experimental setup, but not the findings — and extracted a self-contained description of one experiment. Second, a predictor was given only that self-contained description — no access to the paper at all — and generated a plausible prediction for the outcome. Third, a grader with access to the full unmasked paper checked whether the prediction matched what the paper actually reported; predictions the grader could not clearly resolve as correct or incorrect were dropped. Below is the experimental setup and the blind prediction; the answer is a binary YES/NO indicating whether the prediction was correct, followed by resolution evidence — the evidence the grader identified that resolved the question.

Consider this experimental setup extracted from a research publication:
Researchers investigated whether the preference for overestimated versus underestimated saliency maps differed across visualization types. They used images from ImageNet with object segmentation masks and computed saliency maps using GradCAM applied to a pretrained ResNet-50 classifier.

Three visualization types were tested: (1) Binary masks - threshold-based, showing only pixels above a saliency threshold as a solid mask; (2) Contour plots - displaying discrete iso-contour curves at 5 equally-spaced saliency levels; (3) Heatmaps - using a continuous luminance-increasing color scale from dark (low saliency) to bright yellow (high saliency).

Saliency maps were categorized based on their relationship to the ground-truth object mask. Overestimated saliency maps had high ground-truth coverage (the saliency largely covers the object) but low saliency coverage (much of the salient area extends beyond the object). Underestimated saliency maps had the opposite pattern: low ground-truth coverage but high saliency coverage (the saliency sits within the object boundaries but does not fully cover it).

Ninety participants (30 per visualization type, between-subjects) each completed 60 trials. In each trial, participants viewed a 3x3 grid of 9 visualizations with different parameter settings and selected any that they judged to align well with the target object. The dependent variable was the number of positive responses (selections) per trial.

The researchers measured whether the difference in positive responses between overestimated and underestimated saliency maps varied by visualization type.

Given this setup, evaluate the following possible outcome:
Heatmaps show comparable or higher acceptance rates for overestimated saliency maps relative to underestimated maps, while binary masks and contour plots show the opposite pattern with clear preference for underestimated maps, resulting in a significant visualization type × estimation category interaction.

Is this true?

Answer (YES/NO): NO